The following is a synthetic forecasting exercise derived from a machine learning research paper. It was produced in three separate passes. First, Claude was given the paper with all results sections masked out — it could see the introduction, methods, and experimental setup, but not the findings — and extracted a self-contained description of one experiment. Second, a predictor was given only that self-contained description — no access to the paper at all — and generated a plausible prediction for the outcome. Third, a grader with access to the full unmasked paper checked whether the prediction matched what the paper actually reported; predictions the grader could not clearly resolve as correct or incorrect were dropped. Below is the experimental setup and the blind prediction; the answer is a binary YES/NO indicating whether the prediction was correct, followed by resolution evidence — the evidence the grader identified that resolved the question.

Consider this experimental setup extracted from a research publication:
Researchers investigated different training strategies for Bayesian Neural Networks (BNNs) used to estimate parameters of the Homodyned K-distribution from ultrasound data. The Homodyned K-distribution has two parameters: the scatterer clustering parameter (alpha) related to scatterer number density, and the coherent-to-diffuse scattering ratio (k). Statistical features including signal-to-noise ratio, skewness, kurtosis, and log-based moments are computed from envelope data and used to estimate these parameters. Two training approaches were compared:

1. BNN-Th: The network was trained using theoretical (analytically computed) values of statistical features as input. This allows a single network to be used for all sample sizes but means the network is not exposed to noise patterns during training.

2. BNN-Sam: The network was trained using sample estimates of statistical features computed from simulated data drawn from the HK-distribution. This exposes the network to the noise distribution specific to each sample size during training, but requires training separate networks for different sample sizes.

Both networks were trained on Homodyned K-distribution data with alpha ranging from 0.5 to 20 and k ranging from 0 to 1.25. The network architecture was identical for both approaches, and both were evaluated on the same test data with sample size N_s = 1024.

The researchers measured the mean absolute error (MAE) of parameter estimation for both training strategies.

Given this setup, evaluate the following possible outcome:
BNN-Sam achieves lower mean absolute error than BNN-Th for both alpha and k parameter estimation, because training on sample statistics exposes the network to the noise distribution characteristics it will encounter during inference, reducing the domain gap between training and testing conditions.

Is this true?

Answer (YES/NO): YES